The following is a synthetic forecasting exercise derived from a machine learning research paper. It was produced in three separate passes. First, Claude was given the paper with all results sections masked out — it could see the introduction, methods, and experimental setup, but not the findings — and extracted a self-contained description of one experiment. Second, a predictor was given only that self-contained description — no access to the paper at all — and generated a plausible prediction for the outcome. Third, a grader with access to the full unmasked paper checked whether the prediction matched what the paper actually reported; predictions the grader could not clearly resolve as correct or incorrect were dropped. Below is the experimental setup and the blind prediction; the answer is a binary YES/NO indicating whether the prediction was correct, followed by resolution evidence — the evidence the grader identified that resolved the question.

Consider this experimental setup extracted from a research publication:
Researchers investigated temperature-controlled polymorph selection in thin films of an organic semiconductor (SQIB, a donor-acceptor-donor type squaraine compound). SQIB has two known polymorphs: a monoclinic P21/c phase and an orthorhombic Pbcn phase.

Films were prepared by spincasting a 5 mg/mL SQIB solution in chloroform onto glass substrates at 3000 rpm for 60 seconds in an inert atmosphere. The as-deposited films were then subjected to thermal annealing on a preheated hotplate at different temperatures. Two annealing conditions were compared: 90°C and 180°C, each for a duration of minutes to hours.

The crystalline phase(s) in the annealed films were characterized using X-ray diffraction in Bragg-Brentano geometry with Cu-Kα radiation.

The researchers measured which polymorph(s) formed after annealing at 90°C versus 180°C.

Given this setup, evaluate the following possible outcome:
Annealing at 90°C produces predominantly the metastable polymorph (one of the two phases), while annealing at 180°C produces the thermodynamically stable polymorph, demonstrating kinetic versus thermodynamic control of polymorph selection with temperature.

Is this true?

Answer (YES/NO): NO